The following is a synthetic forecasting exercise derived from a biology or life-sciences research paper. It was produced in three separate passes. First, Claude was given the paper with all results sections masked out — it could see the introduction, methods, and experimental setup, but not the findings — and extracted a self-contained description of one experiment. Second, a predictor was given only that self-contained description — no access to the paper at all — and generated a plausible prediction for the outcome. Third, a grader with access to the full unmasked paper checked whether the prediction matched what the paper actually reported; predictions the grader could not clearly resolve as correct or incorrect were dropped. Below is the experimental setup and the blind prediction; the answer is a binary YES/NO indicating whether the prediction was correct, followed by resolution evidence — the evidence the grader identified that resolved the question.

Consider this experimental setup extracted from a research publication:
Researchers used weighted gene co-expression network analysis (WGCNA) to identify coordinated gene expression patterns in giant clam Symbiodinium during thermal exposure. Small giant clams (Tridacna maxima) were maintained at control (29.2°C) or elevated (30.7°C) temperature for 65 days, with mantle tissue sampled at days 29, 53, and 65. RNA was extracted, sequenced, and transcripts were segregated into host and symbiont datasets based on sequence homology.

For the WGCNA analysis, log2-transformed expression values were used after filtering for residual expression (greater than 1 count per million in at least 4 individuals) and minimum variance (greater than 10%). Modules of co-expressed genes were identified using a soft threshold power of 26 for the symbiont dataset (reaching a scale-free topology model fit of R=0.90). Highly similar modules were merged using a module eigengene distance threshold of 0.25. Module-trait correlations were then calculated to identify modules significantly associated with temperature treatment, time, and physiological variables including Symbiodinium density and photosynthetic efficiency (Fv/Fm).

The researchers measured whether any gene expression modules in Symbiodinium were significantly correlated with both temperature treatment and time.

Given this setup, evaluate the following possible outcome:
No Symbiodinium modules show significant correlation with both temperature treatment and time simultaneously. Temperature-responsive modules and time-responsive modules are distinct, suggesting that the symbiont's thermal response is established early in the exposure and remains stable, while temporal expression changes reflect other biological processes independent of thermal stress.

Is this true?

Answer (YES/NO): YES